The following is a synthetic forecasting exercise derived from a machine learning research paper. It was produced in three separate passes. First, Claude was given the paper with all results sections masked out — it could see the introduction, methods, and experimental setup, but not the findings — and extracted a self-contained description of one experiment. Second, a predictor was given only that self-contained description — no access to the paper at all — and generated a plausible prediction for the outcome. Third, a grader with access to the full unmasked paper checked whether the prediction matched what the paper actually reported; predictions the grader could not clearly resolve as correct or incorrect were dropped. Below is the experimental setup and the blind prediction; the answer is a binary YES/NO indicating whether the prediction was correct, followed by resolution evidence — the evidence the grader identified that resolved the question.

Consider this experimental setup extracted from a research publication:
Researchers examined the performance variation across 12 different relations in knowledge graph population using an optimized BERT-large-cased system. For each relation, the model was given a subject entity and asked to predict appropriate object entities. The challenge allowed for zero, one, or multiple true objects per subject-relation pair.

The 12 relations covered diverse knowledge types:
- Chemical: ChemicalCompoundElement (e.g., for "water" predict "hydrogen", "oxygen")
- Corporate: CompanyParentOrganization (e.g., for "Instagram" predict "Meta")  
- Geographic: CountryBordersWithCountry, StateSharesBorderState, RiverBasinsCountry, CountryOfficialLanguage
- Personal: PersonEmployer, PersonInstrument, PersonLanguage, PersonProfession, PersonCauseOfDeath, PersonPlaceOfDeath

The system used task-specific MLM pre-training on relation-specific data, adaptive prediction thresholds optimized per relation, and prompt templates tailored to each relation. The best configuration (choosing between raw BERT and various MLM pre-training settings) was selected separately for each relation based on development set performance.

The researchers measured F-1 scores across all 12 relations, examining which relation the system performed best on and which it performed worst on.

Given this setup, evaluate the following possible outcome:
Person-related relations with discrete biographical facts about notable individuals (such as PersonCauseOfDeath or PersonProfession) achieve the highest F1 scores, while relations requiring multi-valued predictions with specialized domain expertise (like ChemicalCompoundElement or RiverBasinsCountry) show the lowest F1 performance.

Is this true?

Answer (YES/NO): NO